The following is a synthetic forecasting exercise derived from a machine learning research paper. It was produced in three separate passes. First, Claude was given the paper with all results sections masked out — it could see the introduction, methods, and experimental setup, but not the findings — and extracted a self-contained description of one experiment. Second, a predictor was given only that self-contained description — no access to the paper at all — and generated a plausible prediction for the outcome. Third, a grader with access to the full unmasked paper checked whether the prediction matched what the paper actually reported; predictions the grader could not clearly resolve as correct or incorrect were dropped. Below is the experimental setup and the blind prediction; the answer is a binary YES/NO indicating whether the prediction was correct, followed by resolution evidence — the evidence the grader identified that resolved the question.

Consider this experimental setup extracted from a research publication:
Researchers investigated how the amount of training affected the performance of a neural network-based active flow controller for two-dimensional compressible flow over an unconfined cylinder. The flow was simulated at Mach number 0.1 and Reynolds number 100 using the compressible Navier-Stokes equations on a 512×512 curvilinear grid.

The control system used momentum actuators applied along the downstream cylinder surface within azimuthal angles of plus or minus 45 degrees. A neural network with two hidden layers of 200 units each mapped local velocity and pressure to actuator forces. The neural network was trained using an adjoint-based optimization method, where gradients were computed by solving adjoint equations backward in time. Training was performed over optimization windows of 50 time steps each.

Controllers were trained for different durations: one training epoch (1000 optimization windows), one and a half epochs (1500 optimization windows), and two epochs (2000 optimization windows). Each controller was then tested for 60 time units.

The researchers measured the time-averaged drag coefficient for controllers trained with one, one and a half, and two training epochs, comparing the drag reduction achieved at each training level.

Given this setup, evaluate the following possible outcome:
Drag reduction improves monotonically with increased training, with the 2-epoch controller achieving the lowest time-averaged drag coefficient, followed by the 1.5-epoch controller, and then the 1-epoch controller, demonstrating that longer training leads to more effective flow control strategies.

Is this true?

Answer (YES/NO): YES